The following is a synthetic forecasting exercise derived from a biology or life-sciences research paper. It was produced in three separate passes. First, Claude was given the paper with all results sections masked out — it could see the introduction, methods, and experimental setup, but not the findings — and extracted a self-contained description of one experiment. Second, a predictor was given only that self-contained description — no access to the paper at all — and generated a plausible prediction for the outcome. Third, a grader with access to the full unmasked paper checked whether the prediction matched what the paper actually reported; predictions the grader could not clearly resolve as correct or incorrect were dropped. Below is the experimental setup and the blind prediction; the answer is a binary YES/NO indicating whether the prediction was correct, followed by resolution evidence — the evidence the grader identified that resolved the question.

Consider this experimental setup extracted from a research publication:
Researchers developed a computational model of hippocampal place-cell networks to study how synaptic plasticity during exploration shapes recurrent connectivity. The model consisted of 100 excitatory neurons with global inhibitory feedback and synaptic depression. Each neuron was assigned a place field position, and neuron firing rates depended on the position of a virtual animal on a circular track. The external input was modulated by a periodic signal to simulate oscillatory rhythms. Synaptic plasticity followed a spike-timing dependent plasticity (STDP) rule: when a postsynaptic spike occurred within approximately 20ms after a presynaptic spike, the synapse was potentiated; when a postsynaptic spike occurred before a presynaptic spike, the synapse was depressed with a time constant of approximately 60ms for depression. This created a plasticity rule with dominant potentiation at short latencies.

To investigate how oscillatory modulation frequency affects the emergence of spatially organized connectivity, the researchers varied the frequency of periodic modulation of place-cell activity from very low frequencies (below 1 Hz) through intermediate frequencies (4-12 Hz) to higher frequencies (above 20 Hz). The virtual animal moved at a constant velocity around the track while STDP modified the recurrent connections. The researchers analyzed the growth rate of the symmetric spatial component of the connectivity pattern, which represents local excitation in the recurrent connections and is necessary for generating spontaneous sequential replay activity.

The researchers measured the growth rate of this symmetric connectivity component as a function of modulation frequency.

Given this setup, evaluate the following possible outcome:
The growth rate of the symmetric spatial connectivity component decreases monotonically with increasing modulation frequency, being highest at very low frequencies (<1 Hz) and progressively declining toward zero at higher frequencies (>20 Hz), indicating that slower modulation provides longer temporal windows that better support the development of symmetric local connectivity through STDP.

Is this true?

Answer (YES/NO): NO